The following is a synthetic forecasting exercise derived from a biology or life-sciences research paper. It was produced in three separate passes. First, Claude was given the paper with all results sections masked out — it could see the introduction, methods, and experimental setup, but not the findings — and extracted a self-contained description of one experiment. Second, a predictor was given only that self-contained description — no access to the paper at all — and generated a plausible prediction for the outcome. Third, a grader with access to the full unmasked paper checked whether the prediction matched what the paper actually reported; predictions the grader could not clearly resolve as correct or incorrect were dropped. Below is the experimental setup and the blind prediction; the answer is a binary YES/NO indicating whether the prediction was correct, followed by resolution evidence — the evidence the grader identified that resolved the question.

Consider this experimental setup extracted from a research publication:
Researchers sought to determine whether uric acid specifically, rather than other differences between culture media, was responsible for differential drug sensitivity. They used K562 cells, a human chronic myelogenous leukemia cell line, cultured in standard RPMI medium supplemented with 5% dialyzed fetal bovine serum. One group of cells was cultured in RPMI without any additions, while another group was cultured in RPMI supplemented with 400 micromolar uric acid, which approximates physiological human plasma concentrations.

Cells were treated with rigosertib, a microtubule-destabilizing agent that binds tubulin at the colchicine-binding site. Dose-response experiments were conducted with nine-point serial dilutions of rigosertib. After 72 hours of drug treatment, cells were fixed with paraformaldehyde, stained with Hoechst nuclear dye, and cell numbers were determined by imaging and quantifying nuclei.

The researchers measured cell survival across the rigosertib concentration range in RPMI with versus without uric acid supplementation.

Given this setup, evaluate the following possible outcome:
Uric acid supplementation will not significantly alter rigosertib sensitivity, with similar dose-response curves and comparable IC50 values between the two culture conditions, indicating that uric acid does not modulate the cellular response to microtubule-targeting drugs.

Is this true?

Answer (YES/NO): NO